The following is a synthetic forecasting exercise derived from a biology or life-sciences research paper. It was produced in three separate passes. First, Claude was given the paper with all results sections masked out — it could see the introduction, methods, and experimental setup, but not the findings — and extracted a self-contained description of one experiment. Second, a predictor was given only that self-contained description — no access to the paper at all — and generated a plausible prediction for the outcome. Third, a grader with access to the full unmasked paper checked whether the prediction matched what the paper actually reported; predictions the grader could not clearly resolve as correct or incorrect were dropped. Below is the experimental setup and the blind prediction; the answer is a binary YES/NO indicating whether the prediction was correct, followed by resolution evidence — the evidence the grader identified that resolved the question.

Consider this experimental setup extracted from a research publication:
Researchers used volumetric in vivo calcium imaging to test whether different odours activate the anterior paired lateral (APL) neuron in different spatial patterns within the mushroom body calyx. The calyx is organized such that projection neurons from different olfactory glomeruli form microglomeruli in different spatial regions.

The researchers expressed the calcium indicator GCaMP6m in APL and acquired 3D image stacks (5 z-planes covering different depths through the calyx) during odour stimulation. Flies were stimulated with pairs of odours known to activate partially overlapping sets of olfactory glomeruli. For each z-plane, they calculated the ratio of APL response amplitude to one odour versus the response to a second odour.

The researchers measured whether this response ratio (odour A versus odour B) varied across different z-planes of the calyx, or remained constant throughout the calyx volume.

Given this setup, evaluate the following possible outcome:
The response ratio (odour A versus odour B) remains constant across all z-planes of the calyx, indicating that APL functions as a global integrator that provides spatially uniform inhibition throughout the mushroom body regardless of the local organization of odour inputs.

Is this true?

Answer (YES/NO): NO